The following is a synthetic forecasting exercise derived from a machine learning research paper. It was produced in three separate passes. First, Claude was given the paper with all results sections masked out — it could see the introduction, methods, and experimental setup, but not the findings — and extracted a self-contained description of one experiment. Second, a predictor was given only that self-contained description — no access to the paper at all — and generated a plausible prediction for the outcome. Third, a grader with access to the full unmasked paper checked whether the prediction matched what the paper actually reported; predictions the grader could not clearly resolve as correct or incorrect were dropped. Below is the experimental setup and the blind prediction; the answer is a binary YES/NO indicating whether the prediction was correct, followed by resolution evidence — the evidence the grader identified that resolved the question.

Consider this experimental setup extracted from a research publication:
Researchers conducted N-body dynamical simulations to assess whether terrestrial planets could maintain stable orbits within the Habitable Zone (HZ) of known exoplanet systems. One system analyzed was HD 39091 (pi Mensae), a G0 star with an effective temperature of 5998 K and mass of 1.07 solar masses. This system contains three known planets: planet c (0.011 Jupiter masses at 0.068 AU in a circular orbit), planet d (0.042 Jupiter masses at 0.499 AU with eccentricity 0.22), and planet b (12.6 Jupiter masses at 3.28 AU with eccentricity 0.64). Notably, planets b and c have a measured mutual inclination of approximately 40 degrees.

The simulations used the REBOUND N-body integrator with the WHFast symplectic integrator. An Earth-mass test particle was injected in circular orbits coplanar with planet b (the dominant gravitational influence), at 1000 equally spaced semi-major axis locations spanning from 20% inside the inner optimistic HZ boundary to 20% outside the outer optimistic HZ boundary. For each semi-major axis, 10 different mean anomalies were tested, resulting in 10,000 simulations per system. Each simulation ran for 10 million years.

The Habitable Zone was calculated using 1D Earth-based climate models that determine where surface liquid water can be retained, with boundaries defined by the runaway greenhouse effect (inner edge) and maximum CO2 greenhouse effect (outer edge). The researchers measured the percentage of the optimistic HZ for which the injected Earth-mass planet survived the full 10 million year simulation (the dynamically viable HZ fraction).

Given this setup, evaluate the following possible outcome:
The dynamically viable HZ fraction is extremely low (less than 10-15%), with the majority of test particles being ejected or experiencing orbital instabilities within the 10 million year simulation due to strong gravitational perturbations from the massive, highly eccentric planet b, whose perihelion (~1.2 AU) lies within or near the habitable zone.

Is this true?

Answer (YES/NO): YES